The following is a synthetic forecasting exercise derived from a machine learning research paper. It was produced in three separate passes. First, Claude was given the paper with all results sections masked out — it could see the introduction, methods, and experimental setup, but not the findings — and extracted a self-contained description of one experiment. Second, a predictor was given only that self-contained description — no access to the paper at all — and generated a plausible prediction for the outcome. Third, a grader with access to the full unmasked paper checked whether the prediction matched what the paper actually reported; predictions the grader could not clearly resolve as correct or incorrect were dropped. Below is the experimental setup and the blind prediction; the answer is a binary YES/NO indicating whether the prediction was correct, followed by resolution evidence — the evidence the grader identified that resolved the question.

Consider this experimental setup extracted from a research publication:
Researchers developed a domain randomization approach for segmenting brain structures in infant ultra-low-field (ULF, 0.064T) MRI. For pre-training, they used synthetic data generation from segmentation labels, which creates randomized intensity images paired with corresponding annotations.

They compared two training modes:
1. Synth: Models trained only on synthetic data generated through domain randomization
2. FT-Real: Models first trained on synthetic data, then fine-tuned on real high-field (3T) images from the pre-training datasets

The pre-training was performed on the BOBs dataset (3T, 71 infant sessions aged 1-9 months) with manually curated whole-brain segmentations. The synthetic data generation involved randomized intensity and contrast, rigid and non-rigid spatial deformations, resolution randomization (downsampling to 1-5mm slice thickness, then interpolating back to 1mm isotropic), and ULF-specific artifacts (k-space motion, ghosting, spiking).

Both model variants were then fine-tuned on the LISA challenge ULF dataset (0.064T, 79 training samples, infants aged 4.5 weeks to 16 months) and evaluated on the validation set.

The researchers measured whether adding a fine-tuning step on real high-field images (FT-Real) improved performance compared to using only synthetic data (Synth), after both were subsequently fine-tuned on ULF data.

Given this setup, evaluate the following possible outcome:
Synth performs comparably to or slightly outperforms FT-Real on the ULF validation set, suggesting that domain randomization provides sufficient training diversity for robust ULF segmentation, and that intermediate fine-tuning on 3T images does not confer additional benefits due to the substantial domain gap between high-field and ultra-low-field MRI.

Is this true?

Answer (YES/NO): NO